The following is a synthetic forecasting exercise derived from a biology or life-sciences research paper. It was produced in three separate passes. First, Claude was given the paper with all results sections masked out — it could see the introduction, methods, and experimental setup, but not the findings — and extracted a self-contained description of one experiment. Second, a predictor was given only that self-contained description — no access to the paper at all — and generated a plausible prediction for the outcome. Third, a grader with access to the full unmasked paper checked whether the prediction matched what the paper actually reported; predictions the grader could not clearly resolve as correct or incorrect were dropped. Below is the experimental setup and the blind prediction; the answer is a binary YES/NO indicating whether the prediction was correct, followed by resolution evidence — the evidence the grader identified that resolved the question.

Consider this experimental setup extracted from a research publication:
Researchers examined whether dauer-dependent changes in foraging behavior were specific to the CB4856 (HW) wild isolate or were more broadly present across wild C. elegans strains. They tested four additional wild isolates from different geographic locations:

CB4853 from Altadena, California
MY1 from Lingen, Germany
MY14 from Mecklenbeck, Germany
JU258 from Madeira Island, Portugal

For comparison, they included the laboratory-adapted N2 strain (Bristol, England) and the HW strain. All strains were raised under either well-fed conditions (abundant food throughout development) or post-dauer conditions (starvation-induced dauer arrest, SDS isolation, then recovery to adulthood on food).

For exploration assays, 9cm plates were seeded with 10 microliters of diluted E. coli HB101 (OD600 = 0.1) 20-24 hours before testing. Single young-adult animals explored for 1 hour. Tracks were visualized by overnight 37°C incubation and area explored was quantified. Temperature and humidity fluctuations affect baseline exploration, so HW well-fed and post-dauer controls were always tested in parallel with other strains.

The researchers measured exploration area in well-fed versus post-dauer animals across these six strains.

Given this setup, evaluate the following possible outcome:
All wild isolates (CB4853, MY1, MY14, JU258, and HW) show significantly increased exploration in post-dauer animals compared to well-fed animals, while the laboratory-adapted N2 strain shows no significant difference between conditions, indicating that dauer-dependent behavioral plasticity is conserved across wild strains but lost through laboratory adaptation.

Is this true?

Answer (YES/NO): NO